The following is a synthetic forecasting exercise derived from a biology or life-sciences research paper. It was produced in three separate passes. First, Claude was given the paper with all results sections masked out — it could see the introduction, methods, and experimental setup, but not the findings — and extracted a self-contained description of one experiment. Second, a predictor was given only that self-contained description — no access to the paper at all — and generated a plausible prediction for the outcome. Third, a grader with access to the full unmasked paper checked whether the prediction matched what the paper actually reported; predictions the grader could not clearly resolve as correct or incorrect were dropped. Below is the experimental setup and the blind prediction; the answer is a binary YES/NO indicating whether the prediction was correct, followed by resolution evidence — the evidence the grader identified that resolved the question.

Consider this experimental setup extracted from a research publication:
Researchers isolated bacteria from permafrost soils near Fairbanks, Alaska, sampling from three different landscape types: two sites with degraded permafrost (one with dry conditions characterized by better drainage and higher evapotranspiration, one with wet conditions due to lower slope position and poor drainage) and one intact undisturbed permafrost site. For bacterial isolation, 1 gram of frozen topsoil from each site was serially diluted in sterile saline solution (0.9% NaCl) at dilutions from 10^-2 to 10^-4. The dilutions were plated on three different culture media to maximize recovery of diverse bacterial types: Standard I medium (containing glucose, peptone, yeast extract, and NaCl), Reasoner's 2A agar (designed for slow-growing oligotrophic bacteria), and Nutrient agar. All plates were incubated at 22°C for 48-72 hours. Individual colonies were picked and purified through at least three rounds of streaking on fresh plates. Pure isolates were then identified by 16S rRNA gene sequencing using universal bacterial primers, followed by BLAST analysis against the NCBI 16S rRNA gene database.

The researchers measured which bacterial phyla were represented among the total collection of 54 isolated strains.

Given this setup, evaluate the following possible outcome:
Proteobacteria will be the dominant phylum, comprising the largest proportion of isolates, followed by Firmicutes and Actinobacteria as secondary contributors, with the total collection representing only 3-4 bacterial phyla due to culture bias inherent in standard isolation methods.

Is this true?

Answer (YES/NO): NO